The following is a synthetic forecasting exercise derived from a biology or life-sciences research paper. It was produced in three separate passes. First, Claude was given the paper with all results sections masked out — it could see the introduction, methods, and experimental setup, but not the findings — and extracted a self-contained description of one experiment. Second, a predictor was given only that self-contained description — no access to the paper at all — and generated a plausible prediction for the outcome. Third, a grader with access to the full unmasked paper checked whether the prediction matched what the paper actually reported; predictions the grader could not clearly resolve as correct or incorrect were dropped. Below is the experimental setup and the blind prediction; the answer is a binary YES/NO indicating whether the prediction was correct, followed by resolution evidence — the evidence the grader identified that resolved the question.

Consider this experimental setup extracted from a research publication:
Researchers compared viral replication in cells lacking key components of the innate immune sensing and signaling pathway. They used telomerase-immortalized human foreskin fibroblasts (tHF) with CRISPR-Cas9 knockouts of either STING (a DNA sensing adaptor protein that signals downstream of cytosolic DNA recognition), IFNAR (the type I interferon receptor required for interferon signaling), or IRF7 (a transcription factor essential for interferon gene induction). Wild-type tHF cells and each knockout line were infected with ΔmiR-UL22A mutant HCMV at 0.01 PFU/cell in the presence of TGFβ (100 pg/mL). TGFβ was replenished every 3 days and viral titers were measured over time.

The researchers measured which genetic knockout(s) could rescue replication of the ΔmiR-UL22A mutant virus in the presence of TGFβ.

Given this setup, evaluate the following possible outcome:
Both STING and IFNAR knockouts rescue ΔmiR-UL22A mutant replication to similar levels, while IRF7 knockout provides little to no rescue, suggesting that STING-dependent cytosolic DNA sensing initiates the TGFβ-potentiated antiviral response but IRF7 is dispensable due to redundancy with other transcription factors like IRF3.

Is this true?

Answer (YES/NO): NO